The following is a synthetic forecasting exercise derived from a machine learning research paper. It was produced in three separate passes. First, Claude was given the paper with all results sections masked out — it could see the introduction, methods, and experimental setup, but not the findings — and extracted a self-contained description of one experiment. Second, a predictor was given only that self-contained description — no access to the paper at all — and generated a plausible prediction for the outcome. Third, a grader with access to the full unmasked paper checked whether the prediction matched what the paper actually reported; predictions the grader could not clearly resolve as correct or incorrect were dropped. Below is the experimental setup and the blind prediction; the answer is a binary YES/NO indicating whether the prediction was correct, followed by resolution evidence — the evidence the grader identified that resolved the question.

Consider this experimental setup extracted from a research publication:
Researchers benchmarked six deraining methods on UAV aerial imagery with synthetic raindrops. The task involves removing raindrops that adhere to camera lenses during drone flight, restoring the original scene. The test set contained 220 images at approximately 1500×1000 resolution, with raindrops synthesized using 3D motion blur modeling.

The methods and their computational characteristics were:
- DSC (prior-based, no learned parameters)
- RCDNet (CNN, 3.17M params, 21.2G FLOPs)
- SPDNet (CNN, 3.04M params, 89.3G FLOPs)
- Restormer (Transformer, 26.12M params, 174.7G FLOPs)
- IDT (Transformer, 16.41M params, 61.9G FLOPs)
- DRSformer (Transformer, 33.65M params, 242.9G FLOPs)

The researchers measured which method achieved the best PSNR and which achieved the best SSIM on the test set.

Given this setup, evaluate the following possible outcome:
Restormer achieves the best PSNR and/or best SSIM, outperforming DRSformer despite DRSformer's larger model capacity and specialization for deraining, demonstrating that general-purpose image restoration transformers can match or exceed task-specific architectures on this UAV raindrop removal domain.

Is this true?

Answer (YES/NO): NO